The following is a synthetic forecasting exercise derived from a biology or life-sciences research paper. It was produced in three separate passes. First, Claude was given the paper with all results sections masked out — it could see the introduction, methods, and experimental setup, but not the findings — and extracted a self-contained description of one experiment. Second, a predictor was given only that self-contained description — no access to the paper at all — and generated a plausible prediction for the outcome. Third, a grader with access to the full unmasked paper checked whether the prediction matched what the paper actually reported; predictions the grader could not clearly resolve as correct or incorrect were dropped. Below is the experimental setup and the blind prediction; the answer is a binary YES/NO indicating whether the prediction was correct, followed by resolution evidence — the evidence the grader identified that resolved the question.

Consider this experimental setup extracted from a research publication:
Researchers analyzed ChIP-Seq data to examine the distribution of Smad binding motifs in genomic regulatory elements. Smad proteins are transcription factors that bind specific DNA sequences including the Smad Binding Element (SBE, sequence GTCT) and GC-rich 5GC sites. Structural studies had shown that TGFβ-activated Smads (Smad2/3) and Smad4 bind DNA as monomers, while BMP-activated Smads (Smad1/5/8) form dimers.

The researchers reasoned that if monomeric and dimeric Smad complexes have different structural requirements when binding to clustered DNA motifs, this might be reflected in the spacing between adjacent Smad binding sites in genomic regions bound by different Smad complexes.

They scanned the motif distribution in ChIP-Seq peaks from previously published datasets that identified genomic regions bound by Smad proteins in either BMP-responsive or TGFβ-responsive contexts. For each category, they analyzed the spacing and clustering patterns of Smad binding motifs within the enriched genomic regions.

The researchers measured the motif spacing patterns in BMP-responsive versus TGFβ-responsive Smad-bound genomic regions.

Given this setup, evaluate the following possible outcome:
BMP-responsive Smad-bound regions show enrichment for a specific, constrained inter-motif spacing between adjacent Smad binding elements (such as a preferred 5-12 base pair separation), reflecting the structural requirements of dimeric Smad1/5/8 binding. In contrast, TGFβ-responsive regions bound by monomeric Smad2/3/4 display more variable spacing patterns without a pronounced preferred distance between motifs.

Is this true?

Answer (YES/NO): NO